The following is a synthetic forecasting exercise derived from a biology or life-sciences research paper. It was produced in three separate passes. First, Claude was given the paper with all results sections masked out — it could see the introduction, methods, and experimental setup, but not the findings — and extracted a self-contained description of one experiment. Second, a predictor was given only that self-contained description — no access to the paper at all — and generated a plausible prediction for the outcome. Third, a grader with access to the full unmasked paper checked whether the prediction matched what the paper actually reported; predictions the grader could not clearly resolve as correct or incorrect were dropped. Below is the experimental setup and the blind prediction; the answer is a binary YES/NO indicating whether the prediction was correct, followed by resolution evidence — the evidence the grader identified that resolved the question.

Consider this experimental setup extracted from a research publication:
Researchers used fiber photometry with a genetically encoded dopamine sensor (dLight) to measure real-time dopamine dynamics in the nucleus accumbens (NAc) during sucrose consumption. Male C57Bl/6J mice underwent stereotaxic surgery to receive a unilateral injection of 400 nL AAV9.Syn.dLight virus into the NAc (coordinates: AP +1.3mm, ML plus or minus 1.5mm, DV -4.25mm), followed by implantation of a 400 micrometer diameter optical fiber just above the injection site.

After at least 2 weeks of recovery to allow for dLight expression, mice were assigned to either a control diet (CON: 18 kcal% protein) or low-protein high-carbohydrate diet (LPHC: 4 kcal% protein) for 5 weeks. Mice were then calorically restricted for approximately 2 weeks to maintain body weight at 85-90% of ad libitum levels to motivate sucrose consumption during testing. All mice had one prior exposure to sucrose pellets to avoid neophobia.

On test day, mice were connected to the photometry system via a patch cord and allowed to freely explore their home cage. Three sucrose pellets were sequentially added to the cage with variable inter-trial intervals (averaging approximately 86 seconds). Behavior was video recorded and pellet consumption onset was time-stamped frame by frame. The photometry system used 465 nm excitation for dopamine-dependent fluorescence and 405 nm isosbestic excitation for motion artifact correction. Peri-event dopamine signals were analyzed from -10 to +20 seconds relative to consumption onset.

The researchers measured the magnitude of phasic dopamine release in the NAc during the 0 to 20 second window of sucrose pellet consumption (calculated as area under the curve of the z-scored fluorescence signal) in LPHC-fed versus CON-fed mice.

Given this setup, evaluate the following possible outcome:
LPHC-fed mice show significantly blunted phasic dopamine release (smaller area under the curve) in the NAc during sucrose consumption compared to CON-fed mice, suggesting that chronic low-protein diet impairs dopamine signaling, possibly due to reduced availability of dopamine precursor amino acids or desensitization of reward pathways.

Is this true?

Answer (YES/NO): YES